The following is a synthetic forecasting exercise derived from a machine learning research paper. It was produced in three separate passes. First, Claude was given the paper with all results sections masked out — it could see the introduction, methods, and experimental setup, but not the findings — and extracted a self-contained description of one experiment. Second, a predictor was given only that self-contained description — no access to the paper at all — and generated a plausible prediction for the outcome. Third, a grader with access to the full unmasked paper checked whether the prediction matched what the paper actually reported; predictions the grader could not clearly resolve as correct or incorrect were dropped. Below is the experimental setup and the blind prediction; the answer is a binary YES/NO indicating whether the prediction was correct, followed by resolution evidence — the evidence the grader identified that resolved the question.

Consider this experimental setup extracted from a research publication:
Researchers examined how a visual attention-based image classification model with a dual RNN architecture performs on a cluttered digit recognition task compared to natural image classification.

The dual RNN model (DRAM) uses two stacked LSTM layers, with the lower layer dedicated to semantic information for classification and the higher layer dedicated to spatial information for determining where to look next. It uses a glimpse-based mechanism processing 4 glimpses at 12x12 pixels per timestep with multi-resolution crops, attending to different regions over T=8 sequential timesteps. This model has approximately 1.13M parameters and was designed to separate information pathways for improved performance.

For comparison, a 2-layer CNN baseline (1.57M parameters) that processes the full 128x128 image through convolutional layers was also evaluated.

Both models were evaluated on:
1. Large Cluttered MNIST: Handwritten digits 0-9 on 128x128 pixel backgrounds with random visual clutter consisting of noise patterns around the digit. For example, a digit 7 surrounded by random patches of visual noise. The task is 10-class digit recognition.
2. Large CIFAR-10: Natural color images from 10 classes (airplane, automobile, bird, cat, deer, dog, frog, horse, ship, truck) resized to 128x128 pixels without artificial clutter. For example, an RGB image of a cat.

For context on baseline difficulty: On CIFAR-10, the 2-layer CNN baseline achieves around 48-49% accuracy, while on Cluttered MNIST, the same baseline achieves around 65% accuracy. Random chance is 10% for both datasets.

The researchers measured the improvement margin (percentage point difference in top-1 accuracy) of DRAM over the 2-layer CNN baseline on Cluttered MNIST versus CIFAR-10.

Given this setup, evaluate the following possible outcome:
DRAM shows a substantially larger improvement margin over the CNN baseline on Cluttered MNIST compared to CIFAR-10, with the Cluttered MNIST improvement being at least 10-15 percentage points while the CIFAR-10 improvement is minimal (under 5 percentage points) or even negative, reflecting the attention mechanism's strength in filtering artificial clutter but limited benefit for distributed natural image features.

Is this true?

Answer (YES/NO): NO